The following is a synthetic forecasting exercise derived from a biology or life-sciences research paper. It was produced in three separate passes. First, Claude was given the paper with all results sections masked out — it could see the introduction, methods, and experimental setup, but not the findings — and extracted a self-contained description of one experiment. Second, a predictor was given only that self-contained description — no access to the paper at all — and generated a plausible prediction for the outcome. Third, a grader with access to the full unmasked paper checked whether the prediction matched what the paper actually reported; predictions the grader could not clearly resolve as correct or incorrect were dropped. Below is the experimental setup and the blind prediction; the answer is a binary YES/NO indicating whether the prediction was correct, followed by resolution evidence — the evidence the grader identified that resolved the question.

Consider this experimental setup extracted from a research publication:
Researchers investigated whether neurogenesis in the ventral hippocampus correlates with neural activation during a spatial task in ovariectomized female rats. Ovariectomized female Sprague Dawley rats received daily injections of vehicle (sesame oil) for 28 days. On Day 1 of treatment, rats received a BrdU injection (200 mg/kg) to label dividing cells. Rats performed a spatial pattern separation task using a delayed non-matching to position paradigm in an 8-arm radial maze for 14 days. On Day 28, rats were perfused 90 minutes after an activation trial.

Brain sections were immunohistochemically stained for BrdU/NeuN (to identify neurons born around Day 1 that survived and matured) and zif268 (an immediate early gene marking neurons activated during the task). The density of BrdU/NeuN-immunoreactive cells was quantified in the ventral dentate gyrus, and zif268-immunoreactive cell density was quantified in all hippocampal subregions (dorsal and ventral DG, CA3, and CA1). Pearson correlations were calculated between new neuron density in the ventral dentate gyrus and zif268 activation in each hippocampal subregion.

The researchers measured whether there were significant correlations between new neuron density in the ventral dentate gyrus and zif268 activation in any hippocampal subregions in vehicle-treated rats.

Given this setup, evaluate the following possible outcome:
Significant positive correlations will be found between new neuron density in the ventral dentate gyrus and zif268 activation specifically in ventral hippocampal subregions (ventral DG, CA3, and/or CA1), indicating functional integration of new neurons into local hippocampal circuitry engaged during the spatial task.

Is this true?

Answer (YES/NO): NO